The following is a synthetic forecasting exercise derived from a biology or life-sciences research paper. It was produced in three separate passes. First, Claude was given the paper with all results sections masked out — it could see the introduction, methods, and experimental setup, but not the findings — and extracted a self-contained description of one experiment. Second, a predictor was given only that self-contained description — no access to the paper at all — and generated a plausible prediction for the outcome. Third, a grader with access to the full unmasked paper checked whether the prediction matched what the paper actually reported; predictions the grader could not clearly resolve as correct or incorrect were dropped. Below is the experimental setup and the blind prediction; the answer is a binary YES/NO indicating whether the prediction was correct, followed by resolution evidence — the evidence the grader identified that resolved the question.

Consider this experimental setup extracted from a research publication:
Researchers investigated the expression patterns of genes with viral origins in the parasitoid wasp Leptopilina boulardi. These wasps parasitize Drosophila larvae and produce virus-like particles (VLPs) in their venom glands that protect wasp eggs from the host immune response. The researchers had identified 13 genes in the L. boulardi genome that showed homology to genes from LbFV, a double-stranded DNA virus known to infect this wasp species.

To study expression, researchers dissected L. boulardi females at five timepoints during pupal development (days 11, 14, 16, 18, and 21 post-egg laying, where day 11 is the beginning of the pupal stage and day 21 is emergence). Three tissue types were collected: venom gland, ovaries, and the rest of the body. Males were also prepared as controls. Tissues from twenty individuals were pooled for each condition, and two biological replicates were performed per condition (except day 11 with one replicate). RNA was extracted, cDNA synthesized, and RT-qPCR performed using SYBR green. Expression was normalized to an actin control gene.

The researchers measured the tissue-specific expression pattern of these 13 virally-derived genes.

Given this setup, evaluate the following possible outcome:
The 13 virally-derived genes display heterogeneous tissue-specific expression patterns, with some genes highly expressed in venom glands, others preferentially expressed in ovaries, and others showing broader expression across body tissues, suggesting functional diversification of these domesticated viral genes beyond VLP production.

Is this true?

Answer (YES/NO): NO